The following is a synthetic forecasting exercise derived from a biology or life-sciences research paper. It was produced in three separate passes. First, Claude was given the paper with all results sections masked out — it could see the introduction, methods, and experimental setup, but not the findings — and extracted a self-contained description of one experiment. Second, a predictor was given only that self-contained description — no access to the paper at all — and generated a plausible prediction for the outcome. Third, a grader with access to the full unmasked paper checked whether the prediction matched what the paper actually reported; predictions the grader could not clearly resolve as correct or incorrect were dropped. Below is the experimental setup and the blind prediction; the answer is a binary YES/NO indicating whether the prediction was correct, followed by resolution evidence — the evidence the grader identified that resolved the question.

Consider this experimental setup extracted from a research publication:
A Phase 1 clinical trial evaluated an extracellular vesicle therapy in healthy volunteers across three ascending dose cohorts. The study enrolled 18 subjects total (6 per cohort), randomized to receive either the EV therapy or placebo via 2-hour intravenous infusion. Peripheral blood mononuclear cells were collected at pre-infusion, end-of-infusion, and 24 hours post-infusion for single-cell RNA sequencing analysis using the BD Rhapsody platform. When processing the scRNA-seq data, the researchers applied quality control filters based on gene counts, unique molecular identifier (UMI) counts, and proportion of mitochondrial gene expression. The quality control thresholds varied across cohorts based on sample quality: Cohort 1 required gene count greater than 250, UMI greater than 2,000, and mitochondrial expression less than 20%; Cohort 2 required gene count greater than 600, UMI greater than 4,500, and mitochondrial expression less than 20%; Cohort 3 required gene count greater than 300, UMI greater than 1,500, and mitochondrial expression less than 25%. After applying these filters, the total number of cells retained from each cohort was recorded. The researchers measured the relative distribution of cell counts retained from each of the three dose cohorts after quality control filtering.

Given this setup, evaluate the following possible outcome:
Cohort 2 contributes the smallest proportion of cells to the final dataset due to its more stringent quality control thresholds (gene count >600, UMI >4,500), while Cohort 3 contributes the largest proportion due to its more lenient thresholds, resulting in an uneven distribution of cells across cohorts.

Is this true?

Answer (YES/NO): YES